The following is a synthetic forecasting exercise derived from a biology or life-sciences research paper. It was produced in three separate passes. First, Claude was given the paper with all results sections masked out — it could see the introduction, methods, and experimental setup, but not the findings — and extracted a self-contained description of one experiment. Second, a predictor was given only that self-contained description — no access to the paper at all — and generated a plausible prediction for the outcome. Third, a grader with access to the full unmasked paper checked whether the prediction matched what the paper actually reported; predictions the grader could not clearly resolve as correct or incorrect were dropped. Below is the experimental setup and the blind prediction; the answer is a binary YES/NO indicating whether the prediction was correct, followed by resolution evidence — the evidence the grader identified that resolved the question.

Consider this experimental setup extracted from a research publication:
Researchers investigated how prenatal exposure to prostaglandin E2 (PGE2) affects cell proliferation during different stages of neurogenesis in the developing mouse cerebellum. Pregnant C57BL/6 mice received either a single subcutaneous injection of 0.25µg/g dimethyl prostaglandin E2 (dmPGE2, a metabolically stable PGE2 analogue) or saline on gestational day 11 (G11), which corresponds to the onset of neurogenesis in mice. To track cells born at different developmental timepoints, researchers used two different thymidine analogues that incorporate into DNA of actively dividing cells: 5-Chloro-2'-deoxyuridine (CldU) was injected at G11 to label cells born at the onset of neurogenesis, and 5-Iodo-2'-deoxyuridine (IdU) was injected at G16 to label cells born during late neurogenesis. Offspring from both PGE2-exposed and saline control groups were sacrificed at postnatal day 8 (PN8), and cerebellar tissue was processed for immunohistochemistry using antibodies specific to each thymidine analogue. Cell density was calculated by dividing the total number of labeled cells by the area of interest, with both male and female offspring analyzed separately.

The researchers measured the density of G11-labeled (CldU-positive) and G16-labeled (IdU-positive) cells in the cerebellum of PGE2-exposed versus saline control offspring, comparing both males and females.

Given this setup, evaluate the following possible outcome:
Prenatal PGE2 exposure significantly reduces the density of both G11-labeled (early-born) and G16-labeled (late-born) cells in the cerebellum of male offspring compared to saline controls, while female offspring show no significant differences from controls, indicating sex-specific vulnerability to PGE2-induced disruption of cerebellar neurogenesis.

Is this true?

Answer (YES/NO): NO